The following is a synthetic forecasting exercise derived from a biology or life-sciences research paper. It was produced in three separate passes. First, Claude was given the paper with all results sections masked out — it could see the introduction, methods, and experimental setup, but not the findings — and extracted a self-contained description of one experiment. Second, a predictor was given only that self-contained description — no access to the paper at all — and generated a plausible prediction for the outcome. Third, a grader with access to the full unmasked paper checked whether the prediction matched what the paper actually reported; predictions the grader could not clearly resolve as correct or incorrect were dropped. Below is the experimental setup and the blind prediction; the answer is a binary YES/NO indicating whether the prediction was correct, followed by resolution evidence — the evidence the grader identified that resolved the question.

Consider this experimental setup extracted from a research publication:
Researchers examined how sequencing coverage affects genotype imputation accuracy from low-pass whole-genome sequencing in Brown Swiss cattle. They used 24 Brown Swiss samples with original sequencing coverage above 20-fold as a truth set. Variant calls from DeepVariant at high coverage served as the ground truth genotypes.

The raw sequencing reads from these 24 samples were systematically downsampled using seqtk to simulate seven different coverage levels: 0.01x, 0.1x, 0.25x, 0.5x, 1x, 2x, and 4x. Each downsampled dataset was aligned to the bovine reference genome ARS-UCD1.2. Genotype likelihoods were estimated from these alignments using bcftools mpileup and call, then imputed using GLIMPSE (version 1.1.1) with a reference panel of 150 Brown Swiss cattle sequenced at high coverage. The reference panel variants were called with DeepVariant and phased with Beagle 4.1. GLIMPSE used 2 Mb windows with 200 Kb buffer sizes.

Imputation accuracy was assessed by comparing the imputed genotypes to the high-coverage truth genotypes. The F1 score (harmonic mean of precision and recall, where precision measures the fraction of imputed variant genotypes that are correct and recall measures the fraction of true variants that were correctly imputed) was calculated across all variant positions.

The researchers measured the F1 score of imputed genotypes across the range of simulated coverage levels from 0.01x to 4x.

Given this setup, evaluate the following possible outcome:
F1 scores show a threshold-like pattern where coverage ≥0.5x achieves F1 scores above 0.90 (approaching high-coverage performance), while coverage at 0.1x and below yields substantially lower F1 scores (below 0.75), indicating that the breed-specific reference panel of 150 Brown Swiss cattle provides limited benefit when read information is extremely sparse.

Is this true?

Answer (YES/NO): NO